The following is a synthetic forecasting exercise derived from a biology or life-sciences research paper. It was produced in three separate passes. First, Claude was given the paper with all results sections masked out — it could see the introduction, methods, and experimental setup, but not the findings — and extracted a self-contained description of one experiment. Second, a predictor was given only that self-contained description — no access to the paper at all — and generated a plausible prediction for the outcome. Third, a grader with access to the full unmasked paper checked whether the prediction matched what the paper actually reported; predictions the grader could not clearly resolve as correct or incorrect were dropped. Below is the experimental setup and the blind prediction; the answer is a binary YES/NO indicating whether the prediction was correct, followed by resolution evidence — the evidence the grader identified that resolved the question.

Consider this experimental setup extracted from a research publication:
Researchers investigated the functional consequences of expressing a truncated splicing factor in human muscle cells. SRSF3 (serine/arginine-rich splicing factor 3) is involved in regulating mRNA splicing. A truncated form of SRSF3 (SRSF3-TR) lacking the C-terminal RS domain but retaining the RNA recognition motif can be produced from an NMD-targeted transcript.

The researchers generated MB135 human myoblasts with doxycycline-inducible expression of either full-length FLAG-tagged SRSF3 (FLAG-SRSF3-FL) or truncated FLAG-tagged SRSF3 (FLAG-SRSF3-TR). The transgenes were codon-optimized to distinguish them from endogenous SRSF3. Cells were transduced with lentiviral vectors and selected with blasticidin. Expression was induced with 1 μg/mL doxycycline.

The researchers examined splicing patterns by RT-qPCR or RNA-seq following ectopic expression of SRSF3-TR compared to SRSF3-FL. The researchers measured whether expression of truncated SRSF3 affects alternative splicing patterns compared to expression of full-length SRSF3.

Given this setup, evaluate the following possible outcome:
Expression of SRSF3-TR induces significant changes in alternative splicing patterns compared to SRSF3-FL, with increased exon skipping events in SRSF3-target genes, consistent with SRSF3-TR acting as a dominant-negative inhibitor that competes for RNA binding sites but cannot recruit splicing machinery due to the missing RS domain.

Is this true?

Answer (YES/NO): NO